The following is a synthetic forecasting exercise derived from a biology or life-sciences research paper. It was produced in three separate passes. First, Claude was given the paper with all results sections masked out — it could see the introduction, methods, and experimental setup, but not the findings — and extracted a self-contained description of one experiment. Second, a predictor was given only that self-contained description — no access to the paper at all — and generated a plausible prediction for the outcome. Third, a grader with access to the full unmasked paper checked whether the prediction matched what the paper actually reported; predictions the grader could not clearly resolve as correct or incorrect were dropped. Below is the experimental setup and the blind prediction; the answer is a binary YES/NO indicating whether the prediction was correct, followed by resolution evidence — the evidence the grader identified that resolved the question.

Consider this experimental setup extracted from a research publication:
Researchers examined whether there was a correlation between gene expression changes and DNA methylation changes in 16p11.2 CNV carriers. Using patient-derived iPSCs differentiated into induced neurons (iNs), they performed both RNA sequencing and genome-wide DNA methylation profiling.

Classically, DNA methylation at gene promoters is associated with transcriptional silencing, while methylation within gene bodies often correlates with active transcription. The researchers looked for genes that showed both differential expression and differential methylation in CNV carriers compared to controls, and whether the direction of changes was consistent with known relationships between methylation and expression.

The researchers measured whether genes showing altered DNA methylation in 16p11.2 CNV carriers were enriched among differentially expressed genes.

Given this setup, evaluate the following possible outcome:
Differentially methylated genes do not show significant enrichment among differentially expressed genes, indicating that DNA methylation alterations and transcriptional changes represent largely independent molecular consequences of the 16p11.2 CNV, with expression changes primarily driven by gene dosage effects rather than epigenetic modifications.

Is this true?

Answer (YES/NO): YES